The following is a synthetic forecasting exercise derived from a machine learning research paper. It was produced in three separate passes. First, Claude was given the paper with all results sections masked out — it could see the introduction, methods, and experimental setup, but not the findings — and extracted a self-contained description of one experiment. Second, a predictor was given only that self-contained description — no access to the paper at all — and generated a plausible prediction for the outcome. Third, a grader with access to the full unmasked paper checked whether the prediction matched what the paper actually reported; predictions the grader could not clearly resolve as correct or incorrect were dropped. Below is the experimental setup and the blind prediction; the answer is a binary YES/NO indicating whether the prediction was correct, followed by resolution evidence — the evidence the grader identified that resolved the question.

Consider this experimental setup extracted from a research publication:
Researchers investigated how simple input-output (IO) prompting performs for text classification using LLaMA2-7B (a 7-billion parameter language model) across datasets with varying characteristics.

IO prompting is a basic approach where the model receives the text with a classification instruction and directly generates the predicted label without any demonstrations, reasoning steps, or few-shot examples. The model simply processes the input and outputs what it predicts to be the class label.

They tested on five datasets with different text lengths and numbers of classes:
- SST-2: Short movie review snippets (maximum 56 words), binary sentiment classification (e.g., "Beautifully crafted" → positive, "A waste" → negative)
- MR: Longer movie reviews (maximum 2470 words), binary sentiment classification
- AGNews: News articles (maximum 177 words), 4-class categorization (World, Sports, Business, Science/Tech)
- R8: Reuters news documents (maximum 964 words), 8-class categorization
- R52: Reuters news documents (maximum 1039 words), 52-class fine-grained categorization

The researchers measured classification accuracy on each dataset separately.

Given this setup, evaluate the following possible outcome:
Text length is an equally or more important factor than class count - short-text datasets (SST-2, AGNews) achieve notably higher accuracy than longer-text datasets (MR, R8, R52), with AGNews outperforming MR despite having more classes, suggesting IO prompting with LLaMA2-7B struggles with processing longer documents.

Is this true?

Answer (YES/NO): NO